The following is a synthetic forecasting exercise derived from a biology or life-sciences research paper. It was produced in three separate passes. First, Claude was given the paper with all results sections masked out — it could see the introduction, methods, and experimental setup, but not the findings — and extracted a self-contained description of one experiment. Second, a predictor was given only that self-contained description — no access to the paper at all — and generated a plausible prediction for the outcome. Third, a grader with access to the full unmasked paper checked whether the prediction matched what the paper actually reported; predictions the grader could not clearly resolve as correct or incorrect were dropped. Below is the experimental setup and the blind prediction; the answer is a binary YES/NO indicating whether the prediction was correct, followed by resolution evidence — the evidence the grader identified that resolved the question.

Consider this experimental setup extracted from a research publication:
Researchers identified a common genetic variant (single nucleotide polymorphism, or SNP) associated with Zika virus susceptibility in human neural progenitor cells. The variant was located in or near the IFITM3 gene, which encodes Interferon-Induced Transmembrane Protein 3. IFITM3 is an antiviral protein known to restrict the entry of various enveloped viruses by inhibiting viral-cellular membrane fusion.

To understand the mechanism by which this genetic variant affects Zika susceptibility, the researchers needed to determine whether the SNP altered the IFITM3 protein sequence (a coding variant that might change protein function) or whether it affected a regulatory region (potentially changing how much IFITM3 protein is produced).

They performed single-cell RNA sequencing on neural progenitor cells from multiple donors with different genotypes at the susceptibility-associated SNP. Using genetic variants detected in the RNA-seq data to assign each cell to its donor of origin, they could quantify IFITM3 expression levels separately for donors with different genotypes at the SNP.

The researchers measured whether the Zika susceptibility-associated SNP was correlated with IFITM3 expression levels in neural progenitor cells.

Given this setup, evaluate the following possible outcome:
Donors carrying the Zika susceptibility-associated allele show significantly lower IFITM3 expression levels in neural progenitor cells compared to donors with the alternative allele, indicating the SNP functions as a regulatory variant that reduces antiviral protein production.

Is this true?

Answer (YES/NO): YES